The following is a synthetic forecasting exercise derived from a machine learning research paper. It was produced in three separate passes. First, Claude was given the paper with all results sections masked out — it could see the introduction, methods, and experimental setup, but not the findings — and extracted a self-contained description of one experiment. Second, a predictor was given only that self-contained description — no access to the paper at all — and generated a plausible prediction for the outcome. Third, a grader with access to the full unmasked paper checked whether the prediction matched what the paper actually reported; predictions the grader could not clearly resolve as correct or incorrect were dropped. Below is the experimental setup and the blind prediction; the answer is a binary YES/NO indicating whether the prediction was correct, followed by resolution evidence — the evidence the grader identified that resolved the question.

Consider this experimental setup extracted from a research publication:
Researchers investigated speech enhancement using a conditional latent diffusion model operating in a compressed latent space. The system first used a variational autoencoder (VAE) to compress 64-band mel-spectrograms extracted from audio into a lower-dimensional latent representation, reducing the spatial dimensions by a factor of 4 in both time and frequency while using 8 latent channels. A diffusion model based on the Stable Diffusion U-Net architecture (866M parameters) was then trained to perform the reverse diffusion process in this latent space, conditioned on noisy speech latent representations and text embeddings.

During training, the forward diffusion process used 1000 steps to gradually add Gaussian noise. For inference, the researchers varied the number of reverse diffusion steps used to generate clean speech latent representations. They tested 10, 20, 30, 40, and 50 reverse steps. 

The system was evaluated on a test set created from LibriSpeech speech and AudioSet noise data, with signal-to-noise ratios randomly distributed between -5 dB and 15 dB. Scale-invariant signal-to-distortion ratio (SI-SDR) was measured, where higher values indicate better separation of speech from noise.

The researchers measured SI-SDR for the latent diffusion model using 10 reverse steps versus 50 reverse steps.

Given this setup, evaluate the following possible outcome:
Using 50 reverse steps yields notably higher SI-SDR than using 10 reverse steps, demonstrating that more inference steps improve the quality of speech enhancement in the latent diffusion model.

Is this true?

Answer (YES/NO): NO